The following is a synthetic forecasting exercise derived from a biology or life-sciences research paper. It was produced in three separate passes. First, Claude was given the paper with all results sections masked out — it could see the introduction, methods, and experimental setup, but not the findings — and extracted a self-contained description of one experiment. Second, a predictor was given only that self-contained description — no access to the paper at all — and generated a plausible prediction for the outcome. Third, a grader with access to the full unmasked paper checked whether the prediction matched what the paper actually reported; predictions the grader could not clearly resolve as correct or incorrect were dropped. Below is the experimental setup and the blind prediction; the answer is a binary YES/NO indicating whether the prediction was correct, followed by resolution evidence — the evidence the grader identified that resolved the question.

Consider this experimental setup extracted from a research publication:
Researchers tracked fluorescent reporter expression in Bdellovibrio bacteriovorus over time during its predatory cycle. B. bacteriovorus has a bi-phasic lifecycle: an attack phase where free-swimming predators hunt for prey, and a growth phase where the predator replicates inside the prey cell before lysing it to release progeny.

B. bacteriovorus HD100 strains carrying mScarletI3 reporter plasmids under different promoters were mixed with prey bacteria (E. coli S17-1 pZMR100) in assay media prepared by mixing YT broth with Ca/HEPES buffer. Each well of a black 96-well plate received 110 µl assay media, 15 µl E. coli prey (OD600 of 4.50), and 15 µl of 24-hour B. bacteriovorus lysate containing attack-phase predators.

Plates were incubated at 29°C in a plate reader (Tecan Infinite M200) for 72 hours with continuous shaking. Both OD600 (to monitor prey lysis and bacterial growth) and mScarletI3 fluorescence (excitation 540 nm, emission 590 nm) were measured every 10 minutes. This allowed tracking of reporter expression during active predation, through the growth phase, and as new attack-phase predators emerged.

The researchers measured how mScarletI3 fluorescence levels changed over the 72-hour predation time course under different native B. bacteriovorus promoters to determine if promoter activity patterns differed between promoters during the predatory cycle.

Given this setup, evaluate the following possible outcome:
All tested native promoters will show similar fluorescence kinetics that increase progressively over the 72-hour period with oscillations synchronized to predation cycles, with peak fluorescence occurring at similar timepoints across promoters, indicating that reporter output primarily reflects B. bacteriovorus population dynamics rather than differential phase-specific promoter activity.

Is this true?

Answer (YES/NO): NO